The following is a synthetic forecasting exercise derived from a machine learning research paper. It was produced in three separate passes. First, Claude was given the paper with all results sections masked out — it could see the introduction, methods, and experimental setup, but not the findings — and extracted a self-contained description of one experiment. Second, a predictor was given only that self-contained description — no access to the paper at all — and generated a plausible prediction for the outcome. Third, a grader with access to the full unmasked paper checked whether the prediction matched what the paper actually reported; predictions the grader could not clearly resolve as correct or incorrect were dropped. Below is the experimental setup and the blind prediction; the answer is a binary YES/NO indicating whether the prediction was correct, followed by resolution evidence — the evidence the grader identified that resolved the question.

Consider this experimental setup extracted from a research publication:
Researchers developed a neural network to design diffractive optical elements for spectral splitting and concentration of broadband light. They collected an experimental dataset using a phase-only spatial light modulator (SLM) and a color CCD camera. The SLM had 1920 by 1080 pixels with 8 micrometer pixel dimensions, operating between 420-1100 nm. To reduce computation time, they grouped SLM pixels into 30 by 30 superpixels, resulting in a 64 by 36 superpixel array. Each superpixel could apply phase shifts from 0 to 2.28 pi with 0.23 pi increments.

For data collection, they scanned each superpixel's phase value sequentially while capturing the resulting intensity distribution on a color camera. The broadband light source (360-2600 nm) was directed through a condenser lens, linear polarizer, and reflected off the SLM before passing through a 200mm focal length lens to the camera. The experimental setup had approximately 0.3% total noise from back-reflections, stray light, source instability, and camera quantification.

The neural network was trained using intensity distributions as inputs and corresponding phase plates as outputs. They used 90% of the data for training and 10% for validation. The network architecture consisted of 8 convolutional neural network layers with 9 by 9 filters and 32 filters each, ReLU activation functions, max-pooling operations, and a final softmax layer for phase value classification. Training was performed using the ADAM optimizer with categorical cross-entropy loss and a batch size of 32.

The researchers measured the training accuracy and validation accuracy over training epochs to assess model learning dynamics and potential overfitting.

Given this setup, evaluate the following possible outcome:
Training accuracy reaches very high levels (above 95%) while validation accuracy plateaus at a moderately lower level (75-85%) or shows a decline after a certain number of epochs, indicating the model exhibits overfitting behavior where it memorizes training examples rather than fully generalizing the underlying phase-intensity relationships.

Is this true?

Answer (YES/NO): NO